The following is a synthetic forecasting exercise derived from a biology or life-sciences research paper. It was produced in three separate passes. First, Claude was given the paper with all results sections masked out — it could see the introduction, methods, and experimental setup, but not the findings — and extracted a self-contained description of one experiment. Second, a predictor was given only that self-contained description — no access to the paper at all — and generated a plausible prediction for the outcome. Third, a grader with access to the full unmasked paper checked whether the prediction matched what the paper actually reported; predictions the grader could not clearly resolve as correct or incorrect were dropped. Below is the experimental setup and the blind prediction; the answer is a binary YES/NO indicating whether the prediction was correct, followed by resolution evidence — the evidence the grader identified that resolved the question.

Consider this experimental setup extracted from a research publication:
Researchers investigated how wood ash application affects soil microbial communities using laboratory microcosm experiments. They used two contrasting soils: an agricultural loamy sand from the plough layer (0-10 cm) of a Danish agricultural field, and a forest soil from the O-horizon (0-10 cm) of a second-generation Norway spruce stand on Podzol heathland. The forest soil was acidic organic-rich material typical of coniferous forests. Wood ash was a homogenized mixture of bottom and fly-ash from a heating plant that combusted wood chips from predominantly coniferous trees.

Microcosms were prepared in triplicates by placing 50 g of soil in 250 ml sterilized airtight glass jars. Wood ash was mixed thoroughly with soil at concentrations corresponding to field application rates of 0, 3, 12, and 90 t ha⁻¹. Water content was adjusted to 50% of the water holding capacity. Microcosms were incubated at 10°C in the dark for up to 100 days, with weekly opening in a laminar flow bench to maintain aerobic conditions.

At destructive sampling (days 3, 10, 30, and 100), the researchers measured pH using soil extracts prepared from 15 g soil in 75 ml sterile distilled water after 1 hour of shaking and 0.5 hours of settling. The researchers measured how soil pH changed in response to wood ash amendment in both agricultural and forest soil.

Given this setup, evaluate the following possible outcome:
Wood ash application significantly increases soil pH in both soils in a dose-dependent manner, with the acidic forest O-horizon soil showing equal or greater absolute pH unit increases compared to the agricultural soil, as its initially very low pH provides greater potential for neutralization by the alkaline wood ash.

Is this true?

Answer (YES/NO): NO